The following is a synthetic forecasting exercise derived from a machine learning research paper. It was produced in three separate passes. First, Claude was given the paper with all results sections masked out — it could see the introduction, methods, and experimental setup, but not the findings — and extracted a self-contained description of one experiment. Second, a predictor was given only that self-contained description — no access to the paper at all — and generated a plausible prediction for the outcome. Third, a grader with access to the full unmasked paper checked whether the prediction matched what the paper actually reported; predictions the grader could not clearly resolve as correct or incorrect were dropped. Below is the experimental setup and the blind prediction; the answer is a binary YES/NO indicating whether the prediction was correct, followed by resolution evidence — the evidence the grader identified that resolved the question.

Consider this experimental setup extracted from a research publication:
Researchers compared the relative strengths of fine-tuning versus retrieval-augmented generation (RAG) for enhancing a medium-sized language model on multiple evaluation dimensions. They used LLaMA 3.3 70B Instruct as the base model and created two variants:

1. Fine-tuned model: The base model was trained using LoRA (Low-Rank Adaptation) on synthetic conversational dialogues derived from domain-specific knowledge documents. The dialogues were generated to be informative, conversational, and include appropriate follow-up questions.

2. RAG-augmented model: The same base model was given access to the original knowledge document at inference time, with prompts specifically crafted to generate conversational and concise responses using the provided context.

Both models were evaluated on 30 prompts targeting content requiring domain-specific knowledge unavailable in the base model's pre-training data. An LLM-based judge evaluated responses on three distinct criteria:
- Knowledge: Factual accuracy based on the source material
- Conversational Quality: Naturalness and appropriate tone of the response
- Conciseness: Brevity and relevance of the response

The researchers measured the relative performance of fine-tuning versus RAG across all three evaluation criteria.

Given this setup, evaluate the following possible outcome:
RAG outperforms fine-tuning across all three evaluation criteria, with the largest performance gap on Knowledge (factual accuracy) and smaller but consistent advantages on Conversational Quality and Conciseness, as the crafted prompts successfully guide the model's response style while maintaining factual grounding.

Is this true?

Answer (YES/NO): NO